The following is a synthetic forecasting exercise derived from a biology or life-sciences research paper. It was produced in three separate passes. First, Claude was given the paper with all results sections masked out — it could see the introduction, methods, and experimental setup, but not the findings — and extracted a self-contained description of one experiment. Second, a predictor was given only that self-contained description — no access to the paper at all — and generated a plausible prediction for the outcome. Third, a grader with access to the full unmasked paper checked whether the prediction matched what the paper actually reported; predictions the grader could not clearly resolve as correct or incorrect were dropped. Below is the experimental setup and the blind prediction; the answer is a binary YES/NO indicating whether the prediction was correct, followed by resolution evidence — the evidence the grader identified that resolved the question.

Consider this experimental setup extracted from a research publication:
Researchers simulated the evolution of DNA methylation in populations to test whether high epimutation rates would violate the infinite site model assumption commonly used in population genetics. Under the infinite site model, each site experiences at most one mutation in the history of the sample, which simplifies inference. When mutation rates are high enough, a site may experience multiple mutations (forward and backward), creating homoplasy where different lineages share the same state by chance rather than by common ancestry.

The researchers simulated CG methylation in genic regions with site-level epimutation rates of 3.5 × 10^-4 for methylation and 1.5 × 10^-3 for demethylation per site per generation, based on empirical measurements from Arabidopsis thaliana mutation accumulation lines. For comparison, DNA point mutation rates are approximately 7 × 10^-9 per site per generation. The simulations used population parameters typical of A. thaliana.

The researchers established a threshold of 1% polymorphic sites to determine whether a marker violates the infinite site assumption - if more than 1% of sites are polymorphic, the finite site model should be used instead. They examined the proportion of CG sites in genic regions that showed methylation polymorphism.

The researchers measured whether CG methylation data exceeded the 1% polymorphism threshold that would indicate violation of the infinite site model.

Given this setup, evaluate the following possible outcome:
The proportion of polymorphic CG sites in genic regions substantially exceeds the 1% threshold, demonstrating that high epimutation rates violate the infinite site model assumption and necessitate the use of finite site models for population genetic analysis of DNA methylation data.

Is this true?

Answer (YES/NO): YES